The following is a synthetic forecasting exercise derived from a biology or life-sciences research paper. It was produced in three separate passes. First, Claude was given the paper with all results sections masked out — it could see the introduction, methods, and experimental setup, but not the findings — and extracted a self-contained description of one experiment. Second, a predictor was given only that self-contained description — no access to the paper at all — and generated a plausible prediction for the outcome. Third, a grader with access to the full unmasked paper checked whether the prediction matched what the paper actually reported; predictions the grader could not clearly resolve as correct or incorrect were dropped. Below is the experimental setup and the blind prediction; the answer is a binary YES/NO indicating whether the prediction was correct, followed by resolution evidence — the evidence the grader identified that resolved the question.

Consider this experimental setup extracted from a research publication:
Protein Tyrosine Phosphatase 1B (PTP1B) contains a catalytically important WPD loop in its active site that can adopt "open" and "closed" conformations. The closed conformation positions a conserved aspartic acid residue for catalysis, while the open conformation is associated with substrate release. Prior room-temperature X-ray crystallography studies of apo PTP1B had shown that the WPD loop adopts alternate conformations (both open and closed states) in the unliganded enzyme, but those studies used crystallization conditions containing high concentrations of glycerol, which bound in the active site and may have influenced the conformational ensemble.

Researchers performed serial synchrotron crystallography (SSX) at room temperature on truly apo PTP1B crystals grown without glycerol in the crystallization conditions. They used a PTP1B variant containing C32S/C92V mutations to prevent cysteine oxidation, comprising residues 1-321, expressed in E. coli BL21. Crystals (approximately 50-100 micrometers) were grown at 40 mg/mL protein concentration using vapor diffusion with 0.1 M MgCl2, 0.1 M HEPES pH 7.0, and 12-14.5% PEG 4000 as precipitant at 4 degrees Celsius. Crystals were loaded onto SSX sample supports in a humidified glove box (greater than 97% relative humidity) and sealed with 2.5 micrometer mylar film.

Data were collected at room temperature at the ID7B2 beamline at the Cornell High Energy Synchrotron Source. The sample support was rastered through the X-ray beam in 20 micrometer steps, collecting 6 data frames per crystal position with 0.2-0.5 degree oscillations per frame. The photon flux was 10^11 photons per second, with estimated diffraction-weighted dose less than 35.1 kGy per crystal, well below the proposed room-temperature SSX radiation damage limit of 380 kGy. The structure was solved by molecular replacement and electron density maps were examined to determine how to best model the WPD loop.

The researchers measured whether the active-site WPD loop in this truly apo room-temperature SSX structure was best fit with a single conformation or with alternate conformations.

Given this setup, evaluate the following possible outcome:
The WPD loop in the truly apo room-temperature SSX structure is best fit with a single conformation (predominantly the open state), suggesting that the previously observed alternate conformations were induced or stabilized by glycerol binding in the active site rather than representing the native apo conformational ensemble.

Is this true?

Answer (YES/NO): YES